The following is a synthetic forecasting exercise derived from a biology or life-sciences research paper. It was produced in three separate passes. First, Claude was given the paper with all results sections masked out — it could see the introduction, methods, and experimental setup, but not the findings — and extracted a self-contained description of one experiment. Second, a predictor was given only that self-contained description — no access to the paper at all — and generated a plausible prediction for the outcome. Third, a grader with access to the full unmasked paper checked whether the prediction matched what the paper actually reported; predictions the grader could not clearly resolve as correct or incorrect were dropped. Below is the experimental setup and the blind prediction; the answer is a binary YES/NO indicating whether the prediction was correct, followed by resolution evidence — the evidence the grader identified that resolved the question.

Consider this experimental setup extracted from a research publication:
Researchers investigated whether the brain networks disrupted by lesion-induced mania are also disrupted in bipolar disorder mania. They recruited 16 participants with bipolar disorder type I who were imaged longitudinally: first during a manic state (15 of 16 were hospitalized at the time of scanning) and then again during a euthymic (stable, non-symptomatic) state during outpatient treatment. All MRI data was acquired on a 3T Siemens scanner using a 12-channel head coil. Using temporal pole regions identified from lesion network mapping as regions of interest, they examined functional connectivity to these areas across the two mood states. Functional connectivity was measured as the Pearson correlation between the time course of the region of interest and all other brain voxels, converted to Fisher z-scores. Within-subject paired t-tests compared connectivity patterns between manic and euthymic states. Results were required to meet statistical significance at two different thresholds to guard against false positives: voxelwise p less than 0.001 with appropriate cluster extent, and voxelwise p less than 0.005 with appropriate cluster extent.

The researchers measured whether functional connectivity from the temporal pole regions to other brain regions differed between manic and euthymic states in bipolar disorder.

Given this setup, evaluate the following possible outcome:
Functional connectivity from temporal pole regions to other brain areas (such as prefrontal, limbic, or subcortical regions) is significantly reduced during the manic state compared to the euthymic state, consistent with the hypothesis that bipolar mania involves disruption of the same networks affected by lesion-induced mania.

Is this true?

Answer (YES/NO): YES